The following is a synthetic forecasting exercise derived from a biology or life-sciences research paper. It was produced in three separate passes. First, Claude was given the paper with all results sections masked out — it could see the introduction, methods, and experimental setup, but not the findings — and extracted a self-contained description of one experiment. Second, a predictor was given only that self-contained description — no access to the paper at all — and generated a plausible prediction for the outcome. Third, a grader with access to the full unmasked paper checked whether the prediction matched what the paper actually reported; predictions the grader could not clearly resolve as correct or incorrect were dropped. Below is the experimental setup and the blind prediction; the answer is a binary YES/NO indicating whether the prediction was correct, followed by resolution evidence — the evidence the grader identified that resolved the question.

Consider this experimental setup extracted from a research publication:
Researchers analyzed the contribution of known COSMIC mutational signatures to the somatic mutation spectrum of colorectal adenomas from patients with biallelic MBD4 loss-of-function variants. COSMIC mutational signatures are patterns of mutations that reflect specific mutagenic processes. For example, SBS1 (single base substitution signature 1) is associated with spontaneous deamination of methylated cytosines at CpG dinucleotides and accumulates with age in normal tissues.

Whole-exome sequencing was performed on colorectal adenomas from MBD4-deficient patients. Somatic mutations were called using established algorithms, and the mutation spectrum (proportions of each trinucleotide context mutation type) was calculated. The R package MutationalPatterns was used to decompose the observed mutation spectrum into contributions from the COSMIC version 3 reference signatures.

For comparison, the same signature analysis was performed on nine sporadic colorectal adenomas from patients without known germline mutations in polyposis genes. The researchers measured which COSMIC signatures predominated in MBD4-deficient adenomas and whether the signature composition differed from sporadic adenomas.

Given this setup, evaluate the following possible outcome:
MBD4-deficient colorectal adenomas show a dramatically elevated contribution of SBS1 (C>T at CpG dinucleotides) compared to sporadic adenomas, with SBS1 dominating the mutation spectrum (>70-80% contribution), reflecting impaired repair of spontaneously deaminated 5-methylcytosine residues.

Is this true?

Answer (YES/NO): YES